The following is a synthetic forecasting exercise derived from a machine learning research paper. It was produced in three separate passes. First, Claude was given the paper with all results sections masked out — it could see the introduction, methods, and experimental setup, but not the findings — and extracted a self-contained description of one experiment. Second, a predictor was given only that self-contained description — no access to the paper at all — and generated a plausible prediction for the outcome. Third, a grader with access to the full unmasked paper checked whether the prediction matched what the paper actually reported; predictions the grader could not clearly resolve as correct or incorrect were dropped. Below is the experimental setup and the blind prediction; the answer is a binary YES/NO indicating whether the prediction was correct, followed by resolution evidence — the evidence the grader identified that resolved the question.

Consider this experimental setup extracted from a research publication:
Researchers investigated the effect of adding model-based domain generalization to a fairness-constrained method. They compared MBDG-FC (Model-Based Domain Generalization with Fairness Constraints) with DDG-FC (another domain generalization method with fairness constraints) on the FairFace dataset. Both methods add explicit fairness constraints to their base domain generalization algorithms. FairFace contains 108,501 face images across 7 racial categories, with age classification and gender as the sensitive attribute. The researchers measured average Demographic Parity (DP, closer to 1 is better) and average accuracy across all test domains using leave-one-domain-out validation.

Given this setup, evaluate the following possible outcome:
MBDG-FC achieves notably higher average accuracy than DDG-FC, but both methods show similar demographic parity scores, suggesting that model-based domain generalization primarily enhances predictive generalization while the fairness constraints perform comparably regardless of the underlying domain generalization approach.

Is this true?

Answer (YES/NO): NO